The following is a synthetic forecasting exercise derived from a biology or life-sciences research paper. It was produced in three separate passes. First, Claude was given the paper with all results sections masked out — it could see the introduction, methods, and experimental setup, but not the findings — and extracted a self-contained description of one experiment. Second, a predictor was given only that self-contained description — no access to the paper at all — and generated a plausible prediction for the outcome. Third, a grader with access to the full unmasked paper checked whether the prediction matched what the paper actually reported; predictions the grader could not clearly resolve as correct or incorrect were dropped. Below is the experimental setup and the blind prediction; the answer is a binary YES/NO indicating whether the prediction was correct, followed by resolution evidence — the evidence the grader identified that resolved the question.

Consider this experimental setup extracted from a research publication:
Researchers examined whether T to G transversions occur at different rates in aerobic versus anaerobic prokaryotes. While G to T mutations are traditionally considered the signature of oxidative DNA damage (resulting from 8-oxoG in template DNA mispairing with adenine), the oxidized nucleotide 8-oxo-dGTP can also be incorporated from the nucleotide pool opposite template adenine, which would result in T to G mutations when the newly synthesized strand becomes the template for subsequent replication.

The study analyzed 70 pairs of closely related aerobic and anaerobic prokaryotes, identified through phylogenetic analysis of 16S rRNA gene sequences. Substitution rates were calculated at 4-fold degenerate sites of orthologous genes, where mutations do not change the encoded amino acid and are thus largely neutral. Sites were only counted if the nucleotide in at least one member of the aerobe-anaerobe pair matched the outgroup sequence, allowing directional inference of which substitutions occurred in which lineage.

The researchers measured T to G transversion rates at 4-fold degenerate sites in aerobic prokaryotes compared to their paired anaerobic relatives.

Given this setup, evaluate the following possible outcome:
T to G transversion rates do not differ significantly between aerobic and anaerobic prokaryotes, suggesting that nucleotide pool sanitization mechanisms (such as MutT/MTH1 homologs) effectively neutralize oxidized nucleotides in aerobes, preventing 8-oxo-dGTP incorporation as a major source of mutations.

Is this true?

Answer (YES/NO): YES